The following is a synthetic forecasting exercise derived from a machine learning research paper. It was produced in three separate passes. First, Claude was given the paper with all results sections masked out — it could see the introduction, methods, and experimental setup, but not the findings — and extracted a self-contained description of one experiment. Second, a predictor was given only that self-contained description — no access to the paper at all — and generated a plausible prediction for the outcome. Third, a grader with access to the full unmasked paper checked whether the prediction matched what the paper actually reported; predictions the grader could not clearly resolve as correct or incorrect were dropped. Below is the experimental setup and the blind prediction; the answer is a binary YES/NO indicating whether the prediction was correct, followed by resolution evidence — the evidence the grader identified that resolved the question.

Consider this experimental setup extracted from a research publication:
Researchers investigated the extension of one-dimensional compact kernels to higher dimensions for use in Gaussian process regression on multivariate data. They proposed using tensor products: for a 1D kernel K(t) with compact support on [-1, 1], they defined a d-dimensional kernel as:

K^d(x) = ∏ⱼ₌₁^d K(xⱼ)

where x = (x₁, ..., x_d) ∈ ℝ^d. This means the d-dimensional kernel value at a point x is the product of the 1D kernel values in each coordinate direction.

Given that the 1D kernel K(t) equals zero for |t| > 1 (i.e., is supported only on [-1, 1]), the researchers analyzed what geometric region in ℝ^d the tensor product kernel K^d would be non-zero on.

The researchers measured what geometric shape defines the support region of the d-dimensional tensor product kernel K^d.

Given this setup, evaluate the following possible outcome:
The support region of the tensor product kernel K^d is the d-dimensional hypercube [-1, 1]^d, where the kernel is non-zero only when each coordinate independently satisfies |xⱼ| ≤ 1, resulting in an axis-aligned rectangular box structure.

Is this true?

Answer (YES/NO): YES